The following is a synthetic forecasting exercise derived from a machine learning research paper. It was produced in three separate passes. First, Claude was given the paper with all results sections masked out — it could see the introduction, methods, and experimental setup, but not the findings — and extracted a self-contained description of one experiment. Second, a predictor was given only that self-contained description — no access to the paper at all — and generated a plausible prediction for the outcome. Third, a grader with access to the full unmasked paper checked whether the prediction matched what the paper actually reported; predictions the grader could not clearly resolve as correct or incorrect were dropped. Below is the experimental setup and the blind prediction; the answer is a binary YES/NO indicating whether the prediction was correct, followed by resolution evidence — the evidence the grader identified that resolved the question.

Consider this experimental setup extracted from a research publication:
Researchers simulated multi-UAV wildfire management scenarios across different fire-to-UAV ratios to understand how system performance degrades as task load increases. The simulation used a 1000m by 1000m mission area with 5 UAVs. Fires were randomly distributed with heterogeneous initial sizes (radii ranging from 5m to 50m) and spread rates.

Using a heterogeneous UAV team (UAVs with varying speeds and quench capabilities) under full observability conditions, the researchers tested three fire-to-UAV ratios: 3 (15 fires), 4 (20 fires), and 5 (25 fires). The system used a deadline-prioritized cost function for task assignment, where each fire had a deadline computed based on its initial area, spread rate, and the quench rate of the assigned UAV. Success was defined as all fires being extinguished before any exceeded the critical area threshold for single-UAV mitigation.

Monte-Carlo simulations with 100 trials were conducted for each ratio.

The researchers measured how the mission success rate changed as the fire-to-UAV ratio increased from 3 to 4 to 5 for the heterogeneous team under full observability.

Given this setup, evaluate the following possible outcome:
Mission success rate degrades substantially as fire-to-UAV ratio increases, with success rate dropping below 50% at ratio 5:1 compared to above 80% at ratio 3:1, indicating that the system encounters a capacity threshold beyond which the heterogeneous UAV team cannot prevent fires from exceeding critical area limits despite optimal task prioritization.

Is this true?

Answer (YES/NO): NO